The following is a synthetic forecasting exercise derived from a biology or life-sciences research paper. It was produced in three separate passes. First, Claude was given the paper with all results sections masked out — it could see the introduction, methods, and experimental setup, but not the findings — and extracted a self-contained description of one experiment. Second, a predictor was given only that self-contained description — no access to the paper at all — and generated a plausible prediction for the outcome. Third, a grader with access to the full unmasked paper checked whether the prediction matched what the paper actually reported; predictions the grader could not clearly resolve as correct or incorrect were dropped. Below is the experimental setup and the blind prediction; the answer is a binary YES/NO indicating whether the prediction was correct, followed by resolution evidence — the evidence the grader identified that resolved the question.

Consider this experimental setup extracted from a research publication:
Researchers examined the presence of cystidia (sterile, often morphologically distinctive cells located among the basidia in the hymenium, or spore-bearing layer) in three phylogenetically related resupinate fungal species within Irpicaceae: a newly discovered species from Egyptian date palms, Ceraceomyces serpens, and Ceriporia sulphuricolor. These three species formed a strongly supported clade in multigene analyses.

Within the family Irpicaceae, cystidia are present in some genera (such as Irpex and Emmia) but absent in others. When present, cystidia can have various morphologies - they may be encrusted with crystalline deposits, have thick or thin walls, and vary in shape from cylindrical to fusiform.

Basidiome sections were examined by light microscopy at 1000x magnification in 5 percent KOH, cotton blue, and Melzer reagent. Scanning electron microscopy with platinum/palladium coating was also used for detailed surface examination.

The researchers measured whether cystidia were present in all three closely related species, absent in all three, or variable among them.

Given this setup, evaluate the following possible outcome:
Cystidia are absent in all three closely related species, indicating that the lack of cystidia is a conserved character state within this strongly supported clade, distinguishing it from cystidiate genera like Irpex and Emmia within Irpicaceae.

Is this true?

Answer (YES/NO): NO